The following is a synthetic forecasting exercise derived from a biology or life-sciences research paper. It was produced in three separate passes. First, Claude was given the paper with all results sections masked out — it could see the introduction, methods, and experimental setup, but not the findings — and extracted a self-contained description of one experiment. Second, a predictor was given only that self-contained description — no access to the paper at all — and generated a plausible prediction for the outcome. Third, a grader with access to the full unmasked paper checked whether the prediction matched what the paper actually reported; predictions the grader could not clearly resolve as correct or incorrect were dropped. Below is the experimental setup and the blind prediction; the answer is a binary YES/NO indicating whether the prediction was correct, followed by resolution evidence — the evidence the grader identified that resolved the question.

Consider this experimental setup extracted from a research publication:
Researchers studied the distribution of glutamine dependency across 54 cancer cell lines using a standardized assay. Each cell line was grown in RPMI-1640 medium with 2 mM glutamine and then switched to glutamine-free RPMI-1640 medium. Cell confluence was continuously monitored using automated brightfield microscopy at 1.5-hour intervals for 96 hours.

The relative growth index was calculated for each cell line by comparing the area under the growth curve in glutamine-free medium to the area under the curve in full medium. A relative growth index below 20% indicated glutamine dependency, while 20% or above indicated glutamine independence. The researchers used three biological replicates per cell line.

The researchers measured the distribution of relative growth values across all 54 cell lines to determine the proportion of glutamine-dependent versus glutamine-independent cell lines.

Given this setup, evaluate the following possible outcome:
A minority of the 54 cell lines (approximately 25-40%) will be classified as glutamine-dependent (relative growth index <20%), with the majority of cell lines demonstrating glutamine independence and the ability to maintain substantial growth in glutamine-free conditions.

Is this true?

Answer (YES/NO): NO